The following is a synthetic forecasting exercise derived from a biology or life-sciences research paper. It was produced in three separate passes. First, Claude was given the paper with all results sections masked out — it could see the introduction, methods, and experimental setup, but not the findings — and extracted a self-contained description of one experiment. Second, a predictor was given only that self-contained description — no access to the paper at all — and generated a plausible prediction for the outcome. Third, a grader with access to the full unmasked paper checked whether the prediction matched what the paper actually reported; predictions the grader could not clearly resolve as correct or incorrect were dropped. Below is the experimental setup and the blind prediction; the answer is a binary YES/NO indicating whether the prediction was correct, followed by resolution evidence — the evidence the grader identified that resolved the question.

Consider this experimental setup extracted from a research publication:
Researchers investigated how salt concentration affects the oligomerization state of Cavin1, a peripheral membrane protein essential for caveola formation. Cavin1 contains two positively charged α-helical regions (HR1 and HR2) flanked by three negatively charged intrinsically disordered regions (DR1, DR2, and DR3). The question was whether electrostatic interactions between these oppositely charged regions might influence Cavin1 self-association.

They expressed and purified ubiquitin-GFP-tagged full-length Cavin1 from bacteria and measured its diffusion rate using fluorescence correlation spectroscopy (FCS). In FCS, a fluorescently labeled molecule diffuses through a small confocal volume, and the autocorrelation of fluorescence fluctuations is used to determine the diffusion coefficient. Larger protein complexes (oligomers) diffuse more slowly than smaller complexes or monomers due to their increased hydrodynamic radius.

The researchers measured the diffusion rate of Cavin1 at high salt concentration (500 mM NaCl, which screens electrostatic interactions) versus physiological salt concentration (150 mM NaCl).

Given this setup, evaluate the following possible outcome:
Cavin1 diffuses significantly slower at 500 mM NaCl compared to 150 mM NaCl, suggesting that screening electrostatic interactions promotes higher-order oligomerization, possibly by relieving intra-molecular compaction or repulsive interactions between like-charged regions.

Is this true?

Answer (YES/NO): NO